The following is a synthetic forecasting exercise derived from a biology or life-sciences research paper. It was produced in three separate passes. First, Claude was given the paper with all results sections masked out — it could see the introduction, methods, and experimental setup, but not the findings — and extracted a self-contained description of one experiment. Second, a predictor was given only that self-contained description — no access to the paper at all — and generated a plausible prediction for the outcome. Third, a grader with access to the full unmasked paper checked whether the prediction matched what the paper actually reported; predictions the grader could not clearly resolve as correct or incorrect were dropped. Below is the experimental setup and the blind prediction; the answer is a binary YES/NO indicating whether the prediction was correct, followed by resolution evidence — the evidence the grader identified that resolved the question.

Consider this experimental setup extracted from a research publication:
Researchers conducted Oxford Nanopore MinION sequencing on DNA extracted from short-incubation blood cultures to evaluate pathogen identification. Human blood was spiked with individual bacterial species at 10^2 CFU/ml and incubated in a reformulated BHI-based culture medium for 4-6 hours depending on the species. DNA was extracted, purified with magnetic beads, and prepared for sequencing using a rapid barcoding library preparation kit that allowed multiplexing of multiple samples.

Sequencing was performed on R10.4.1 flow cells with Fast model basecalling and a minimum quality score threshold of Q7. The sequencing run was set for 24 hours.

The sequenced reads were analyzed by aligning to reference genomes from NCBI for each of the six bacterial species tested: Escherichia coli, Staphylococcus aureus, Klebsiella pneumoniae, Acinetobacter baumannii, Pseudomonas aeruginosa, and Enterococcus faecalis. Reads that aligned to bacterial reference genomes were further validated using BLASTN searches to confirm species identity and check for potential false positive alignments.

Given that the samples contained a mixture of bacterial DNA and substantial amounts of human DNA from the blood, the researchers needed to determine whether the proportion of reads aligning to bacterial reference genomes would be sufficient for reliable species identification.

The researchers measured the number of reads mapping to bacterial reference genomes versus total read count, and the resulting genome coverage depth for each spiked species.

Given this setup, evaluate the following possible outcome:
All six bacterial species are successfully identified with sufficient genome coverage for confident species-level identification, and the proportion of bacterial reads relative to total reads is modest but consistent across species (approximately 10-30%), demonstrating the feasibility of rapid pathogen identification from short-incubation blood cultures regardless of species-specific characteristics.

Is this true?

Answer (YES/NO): NO